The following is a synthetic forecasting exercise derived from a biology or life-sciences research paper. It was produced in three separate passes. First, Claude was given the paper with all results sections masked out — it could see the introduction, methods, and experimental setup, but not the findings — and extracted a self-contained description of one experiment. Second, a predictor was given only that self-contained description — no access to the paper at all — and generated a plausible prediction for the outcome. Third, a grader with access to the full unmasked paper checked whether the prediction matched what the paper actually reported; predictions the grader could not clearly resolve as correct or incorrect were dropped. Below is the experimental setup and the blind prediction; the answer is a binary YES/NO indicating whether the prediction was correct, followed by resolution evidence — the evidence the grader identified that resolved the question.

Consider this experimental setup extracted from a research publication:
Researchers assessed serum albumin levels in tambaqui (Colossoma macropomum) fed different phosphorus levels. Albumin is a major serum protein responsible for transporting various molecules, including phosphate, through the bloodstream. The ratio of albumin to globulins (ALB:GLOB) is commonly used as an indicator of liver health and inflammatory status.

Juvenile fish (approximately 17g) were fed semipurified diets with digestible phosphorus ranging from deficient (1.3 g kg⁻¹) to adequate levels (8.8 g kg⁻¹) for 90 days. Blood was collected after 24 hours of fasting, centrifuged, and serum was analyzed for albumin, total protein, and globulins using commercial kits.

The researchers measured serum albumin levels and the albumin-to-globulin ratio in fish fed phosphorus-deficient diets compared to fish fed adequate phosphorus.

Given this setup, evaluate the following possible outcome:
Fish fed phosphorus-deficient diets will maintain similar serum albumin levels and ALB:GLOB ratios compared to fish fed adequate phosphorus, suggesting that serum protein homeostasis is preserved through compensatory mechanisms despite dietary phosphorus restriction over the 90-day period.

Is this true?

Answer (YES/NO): NO